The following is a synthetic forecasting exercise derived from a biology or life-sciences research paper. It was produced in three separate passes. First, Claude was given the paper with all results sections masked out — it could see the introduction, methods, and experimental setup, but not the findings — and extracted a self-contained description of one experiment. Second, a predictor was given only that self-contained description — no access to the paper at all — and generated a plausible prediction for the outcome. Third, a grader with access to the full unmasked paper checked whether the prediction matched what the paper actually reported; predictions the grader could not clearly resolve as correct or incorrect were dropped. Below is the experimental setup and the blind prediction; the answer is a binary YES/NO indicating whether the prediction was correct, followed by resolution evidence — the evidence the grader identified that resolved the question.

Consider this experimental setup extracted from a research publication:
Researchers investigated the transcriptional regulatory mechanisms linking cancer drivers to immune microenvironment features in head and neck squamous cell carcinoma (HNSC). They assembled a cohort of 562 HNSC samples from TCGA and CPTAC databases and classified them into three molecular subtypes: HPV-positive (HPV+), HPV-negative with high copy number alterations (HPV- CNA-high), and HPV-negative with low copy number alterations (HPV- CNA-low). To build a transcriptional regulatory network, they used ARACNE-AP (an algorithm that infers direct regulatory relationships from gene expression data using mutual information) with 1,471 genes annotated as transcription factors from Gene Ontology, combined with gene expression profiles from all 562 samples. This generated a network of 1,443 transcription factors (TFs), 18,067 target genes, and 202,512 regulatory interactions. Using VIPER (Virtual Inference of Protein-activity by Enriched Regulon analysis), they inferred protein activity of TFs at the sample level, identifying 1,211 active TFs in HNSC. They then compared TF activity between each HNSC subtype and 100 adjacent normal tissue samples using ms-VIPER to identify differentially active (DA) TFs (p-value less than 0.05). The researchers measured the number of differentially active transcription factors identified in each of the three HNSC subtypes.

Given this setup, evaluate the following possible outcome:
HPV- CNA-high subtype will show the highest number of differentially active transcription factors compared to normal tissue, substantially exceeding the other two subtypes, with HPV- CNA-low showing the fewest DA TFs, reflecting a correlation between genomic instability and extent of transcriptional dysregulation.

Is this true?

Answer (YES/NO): NO